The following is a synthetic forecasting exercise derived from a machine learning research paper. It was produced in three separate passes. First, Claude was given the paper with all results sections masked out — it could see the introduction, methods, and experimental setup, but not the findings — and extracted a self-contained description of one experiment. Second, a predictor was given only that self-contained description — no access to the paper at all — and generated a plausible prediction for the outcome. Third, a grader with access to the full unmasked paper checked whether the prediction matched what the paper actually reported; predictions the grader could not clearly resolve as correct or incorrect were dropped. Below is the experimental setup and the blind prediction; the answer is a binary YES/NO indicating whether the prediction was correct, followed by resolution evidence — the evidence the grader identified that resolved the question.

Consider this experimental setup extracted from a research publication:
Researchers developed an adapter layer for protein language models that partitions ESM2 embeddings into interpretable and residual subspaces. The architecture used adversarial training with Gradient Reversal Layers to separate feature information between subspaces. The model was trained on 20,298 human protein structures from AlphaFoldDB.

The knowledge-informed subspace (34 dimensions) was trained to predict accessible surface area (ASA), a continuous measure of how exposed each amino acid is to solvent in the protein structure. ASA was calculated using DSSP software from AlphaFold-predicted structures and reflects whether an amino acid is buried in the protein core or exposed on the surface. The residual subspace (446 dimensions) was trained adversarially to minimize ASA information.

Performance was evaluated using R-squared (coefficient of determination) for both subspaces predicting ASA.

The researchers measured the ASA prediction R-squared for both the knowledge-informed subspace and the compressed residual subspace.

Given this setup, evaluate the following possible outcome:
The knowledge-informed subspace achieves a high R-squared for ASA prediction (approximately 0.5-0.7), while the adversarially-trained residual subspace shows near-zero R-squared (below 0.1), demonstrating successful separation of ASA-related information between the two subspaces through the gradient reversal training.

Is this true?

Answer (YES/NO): NO